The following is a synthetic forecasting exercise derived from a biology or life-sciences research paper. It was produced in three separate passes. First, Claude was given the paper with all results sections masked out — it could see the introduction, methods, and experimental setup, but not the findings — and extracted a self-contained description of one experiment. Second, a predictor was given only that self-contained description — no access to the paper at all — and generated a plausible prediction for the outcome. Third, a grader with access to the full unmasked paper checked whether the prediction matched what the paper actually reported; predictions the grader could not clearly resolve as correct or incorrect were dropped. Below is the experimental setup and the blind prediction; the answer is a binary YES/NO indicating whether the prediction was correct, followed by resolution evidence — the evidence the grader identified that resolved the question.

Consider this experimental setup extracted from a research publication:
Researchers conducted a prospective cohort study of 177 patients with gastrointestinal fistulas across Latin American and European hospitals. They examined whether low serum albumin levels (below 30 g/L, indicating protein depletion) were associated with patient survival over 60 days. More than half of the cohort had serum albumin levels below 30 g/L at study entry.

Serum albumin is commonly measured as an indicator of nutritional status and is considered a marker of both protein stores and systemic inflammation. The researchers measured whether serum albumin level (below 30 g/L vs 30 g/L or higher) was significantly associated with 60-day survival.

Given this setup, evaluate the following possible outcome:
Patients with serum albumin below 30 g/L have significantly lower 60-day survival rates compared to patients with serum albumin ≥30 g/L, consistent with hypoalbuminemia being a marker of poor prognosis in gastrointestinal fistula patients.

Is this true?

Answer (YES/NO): NO